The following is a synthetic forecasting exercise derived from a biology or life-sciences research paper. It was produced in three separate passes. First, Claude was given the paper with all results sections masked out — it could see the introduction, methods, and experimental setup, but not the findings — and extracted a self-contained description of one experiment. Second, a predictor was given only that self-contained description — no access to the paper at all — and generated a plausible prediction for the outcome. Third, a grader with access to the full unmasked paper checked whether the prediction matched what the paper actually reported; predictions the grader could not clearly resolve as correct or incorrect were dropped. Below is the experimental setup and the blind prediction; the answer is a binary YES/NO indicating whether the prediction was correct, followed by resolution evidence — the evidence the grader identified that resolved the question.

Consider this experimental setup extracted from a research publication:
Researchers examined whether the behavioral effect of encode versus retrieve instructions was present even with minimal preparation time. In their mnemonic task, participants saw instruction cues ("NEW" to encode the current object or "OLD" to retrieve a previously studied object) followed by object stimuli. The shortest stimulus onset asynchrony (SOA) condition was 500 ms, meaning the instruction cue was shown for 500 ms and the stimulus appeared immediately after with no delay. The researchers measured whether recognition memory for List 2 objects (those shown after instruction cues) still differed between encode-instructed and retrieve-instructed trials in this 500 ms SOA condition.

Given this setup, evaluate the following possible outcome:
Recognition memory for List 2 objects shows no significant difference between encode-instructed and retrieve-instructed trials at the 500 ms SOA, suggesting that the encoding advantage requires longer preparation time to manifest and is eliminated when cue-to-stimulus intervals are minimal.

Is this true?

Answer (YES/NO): NO